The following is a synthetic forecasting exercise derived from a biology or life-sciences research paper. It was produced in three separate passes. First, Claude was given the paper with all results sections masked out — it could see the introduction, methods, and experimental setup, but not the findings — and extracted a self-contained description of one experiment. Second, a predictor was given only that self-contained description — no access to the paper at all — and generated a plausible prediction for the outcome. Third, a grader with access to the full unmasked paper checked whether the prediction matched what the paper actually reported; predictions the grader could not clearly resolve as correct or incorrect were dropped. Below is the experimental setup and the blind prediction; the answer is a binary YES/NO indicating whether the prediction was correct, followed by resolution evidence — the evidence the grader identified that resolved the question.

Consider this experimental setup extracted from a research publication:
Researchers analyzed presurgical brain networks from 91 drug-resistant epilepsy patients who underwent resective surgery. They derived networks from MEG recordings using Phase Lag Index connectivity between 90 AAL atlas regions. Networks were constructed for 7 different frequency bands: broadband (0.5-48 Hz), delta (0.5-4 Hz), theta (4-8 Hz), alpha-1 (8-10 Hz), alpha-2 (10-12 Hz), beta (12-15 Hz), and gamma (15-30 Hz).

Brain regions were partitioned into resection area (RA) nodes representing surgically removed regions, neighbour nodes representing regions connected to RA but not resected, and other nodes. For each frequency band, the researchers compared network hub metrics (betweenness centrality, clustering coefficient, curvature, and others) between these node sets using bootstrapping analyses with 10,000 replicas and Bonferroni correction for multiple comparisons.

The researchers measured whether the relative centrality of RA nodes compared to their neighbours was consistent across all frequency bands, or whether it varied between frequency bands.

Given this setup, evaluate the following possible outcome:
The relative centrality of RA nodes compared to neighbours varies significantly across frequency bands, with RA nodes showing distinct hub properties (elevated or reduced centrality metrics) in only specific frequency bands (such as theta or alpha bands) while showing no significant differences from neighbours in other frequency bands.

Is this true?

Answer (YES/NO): NO